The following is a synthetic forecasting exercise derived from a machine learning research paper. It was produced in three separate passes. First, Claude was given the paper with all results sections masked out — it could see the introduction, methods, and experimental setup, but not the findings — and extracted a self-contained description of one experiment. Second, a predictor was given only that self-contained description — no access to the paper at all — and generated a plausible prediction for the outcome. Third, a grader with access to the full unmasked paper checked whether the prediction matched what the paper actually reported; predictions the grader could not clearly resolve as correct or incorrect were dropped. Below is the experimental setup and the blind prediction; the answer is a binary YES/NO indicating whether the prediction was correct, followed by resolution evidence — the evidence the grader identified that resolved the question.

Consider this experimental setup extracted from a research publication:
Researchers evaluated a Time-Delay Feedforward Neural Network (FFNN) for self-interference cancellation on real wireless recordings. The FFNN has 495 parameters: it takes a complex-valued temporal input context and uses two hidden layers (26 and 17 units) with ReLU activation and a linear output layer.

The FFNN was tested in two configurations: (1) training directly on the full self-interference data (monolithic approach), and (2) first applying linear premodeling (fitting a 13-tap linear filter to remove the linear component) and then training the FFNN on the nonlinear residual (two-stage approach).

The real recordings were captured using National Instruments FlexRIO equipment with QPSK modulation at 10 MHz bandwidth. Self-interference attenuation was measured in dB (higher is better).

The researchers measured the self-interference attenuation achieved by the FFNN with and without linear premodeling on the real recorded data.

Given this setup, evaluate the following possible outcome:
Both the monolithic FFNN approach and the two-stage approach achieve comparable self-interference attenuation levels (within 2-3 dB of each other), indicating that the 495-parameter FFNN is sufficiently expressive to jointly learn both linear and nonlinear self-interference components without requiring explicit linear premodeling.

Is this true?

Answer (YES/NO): NO